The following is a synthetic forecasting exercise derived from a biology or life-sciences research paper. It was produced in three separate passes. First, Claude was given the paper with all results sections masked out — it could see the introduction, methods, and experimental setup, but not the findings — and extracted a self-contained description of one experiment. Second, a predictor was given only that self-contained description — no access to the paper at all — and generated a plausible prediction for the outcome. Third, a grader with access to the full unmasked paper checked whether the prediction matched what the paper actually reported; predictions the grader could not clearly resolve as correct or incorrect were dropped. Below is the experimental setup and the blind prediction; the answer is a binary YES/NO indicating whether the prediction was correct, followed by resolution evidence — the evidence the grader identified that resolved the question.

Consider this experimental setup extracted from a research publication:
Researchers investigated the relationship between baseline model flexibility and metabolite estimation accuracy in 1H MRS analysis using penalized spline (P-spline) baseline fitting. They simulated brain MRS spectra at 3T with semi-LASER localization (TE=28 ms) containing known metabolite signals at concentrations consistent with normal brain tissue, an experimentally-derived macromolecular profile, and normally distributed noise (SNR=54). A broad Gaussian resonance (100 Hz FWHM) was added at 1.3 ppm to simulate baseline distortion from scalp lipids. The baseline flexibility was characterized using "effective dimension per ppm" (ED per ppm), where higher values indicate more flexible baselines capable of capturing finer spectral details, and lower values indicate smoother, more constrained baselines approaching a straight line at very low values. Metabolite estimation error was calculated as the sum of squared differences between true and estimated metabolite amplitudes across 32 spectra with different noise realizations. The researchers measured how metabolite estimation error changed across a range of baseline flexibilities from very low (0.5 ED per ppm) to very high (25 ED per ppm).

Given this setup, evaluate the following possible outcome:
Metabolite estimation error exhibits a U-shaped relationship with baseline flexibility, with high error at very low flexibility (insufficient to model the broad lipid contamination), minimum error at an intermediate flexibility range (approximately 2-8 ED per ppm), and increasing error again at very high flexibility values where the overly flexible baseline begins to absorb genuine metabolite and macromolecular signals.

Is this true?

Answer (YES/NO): YES